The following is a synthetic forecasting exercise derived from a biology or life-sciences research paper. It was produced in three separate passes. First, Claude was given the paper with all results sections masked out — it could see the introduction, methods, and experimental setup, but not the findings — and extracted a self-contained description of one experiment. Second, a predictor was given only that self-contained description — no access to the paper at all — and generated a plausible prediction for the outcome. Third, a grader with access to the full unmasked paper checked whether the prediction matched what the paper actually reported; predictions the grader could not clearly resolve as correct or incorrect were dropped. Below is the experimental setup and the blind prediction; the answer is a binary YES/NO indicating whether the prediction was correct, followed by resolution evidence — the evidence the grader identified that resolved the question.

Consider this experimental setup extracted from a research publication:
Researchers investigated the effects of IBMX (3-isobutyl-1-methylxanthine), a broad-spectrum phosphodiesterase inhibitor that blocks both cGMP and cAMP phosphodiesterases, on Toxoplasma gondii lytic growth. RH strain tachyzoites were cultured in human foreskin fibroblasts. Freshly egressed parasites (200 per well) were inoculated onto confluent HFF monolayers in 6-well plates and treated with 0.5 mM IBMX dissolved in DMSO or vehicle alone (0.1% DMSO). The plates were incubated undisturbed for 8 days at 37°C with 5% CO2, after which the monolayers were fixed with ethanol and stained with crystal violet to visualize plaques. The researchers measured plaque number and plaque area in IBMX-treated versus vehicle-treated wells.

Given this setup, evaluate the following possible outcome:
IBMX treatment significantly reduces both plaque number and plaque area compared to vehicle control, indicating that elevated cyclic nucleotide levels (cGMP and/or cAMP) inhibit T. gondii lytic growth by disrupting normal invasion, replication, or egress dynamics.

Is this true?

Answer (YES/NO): NO